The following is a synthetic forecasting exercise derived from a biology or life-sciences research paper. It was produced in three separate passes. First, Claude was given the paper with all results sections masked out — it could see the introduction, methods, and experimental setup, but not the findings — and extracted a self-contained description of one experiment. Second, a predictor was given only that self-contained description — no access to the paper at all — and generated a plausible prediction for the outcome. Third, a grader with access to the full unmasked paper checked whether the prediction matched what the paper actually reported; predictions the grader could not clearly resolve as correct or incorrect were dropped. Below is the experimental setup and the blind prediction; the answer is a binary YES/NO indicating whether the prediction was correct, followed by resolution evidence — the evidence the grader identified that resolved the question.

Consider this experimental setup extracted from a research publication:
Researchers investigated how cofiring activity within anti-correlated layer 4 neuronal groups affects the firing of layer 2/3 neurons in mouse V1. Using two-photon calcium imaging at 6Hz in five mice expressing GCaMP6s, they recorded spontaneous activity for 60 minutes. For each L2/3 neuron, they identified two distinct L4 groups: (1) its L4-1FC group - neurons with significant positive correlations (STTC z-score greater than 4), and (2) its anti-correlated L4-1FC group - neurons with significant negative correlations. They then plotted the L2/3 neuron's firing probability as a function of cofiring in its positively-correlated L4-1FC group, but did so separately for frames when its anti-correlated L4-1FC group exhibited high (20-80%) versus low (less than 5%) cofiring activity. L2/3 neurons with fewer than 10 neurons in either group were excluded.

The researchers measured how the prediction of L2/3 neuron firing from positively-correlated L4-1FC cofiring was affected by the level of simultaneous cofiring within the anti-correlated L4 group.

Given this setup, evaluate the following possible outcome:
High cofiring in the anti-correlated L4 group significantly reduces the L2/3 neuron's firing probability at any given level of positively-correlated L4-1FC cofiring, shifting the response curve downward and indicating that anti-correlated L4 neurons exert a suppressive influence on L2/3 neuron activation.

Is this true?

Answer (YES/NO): YES